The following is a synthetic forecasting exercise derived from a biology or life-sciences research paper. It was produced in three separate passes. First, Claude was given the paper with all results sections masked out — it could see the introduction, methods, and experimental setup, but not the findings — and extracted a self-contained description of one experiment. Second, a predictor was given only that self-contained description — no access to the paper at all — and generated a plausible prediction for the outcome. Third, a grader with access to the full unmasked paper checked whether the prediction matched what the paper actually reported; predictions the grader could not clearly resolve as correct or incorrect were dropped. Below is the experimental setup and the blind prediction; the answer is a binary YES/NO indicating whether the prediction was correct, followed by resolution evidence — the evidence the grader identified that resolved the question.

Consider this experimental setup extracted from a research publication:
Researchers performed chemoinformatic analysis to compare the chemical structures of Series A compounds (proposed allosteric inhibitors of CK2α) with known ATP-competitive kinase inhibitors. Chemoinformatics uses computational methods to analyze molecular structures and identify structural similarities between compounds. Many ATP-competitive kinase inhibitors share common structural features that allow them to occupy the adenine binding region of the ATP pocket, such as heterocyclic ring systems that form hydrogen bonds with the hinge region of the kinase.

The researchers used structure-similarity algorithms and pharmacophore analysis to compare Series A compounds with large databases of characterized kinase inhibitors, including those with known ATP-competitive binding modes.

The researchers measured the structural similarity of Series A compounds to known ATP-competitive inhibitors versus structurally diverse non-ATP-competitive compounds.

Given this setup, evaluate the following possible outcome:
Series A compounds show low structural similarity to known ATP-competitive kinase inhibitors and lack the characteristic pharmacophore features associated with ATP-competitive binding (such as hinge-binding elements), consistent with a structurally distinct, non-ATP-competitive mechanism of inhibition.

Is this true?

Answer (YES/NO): NO